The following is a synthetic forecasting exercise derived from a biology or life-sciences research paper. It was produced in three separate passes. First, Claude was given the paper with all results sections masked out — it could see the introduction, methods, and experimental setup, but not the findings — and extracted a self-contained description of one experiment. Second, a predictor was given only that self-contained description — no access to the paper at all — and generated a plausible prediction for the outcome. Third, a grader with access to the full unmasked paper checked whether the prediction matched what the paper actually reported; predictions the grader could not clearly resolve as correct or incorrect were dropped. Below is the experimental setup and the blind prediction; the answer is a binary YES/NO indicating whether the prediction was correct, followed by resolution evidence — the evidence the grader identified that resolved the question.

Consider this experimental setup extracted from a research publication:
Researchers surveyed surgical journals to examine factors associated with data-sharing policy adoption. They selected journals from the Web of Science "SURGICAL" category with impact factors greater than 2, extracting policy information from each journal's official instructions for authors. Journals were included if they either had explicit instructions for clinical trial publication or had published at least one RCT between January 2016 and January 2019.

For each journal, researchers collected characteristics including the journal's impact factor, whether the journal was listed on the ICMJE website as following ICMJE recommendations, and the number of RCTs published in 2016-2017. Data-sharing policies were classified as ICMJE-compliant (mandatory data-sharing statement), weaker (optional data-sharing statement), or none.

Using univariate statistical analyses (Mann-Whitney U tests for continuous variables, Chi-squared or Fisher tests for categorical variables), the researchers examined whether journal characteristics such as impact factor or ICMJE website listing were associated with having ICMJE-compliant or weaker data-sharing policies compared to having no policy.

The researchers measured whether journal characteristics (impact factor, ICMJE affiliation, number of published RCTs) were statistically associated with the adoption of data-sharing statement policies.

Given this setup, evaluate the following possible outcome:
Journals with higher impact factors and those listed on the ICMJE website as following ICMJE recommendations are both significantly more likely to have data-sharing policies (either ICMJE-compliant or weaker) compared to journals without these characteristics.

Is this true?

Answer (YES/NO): NO